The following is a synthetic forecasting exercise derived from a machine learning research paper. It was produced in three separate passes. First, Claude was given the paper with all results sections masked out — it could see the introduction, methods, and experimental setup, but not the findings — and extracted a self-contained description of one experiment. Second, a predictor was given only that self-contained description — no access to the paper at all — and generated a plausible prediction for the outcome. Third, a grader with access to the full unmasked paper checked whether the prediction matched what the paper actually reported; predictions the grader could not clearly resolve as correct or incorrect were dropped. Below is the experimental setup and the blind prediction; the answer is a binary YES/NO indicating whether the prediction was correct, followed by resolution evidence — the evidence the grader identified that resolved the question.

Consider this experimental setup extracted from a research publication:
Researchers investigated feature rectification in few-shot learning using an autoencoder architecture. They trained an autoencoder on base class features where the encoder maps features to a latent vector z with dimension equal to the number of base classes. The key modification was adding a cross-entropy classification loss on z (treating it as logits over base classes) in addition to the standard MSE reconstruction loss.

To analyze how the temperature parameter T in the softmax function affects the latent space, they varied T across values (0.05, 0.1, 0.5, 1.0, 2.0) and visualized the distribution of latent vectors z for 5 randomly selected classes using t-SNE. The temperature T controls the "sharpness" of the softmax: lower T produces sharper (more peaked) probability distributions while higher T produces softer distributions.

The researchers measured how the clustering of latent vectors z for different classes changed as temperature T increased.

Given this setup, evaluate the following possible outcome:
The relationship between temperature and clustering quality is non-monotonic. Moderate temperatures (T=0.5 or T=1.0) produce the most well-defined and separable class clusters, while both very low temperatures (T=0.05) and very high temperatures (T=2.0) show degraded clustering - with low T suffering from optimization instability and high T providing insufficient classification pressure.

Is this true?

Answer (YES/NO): NO